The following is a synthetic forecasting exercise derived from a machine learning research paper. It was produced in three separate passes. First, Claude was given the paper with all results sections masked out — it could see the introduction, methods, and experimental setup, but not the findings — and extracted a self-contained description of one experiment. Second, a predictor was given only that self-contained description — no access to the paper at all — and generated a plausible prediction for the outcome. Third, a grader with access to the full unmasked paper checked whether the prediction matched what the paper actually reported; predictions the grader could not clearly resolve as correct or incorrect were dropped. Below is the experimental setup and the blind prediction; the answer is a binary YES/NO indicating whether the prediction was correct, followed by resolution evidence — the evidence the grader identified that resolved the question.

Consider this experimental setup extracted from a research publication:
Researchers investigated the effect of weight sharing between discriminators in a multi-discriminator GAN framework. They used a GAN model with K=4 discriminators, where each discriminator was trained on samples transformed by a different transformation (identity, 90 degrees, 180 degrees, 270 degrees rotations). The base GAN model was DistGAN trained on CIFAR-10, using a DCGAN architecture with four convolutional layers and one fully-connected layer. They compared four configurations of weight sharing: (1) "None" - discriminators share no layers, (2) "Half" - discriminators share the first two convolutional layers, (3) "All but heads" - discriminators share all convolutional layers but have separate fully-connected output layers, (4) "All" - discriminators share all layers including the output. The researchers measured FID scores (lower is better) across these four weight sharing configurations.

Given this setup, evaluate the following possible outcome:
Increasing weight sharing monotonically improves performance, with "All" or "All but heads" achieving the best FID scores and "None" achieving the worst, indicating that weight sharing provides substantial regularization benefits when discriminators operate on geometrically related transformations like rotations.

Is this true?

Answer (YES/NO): NO